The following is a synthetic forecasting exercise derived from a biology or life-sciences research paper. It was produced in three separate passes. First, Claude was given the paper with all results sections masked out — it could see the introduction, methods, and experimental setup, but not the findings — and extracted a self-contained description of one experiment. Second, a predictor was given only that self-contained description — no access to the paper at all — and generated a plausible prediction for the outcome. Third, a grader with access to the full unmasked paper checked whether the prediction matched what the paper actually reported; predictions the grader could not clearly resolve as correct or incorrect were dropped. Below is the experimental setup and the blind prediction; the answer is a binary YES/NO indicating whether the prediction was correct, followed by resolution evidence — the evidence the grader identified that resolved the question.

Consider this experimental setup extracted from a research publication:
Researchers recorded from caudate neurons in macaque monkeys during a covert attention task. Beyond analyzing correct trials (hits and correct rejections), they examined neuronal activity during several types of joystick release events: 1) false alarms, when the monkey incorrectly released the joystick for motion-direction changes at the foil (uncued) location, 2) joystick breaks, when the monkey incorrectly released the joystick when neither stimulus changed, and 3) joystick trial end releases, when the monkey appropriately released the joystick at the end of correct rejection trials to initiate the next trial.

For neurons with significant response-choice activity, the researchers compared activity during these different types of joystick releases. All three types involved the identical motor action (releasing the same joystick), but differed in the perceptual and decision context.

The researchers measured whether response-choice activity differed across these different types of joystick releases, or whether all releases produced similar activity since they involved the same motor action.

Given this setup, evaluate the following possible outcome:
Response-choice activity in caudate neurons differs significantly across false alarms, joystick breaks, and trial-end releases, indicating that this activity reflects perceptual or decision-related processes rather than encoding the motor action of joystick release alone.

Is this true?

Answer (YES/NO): NO